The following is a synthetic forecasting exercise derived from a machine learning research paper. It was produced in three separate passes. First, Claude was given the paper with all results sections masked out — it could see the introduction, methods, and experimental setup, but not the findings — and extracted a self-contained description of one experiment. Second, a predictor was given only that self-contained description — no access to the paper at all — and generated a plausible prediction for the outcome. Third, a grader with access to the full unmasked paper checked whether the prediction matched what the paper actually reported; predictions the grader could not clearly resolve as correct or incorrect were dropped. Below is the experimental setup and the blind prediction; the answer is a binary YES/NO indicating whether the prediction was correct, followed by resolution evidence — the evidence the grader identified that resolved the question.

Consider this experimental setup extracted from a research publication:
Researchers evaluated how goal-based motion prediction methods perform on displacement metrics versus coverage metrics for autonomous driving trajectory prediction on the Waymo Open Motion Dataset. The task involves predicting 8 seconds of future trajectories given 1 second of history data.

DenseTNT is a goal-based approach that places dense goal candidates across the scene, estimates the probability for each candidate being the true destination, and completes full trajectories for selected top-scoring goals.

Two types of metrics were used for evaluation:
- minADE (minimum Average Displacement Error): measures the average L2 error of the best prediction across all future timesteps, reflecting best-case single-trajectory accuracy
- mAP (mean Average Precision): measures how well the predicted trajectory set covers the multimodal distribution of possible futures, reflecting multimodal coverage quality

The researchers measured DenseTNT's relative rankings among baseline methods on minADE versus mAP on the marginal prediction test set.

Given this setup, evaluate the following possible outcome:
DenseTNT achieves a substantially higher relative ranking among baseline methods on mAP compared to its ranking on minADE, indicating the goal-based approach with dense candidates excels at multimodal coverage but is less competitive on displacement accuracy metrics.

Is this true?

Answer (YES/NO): YES